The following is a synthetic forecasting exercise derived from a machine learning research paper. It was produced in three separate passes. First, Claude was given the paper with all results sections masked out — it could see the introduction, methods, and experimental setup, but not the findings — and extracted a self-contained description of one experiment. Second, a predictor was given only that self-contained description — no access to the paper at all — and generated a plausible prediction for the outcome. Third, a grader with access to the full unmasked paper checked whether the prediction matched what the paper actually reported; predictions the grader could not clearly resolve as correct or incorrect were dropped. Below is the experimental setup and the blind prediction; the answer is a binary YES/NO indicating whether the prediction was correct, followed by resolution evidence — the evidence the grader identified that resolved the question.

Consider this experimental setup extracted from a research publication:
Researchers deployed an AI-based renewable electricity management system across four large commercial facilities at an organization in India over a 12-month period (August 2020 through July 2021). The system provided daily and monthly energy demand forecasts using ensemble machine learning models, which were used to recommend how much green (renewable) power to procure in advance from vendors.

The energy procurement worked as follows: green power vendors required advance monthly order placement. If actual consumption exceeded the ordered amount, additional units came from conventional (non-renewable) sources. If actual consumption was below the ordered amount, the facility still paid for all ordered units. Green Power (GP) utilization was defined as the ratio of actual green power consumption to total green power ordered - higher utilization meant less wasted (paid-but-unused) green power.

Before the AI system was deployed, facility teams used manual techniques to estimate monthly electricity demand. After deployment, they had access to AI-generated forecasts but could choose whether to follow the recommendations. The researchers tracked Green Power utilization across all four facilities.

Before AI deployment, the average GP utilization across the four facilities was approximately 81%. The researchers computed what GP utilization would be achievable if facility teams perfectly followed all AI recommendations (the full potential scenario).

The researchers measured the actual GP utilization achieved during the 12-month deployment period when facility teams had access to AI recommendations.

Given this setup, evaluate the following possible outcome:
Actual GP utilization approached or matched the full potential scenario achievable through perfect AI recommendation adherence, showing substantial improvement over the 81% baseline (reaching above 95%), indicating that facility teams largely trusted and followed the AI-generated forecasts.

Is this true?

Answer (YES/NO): NO